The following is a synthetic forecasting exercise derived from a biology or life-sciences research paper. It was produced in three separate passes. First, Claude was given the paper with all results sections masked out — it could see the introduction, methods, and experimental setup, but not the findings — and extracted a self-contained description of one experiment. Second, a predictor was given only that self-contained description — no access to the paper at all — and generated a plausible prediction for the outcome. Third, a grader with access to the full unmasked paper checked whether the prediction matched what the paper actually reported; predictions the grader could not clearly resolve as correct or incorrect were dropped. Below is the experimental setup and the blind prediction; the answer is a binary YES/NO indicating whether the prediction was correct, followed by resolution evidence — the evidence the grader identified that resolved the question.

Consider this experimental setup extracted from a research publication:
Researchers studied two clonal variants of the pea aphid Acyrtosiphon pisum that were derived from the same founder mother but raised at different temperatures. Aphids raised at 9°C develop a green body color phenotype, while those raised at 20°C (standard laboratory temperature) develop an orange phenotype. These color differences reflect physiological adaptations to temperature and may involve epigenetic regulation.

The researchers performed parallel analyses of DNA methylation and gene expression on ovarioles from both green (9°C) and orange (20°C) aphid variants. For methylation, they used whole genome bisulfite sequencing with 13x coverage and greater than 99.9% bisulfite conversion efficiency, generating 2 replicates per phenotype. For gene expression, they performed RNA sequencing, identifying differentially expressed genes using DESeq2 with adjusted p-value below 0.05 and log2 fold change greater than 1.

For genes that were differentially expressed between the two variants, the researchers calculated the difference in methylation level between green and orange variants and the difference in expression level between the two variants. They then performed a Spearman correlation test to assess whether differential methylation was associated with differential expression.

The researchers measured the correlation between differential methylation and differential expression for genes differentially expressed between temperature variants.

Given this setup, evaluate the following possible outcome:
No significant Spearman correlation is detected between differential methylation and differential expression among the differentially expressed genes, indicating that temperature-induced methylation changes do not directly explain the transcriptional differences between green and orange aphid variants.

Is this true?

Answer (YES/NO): YES